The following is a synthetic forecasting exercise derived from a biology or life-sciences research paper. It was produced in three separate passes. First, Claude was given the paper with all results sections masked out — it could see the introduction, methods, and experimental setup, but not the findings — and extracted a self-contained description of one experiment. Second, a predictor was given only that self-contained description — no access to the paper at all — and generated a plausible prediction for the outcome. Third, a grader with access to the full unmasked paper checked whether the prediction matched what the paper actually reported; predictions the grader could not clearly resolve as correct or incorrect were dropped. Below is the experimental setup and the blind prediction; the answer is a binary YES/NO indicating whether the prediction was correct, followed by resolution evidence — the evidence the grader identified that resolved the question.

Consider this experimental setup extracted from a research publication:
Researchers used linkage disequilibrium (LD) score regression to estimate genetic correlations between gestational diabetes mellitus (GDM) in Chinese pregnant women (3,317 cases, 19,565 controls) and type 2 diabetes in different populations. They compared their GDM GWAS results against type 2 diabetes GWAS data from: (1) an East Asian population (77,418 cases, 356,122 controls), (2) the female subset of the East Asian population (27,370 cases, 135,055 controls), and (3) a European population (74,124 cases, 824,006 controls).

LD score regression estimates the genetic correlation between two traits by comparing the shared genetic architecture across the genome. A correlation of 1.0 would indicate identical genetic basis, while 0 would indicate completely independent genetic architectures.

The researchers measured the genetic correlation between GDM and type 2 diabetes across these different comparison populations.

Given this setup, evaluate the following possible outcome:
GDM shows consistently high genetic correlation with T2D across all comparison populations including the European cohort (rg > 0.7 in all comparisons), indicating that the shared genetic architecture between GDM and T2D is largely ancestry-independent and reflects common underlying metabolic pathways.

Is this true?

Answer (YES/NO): NO